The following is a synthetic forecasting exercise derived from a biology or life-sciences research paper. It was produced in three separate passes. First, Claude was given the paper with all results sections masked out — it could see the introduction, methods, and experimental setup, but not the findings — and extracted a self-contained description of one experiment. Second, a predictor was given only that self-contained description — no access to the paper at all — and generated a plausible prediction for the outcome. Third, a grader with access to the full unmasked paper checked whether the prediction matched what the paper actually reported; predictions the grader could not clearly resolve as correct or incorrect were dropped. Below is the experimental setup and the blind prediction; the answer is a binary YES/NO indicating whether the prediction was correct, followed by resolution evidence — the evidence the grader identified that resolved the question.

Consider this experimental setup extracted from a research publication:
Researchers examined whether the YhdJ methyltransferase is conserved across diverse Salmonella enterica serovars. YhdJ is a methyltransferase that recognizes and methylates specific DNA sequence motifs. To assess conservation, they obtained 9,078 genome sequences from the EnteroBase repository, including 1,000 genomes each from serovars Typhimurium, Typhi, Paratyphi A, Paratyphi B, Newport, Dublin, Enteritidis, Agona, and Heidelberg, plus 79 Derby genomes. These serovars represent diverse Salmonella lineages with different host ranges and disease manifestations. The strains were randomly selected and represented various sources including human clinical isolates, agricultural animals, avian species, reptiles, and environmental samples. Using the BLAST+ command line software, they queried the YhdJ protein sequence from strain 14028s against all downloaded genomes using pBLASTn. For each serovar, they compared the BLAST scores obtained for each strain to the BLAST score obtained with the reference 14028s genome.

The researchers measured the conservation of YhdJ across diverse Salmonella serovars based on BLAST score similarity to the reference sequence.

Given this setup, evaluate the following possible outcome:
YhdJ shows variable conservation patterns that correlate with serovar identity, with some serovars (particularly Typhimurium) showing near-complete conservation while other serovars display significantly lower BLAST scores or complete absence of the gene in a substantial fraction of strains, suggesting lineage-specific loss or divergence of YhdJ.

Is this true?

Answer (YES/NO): NO